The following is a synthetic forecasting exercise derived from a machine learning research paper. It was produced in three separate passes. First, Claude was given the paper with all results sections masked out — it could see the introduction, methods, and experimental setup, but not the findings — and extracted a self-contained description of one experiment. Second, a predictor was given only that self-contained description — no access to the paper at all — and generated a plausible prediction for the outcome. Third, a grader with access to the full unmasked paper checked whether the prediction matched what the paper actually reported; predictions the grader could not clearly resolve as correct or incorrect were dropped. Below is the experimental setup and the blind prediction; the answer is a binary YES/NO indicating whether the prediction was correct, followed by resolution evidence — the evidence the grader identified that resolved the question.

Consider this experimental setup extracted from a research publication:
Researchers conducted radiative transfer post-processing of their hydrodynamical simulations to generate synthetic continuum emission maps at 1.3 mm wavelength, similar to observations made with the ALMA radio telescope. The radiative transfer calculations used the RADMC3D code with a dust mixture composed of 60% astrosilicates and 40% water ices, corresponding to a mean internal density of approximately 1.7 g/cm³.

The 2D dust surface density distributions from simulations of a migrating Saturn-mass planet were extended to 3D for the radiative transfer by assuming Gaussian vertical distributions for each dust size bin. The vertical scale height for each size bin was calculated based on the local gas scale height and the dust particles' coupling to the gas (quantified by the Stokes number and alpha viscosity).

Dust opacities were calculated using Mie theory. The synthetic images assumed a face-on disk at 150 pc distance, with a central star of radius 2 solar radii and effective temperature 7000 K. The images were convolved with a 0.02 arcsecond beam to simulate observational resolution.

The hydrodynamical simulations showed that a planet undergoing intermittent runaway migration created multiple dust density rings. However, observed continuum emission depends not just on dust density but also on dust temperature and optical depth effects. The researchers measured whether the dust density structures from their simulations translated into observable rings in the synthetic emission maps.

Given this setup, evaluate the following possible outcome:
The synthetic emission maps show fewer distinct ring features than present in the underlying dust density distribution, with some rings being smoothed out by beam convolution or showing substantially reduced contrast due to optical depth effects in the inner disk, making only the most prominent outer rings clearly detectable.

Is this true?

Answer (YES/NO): NO